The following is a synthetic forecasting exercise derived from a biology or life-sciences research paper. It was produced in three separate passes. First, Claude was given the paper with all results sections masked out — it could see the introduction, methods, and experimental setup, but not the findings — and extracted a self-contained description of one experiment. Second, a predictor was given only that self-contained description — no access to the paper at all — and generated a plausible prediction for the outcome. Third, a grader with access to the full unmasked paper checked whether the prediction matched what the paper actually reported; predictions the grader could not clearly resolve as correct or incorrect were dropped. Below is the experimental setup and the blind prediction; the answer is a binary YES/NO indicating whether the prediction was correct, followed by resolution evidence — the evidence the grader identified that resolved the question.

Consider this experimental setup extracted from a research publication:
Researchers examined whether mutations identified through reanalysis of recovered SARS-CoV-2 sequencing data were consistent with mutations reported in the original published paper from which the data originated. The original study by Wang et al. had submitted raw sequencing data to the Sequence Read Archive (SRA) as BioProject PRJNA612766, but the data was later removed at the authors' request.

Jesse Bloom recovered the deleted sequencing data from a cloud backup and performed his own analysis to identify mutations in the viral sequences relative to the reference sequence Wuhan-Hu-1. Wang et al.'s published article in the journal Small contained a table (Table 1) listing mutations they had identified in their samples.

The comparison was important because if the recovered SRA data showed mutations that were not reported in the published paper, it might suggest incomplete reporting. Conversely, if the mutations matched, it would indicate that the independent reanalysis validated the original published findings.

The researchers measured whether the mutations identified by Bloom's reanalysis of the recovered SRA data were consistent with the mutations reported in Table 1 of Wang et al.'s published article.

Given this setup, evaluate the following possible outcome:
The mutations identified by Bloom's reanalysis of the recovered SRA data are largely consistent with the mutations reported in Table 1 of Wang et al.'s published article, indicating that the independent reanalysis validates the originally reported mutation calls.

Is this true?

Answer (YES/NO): YES